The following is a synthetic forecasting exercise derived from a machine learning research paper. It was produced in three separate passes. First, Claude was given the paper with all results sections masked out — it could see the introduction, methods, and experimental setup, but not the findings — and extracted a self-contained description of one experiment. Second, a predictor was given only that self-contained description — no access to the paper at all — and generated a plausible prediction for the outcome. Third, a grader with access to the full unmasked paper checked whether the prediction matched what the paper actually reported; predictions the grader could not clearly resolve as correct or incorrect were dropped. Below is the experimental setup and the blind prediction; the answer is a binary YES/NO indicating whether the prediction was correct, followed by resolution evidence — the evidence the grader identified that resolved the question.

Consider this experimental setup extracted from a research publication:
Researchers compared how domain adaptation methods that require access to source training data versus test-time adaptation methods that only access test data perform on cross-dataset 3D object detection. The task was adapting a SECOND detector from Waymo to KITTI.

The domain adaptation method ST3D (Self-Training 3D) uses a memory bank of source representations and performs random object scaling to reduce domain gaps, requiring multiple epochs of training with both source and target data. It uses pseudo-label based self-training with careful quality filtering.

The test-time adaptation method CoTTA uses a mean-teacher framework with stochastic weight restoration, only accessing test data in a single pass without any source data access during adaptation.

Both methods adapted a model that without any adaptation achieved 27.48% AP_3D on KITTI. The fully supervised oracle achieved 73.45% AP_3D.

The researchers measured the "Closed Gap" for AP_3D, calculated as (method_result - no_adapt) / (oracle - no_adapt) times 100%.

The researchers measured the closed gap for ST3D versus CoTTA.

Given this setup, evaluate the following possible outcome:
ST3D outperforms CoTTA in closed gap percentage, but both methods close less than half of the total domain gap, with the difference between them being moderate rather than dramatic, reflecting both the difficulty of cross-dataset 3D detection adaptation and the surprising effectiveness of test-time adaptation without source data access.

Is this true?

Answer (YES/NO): NO